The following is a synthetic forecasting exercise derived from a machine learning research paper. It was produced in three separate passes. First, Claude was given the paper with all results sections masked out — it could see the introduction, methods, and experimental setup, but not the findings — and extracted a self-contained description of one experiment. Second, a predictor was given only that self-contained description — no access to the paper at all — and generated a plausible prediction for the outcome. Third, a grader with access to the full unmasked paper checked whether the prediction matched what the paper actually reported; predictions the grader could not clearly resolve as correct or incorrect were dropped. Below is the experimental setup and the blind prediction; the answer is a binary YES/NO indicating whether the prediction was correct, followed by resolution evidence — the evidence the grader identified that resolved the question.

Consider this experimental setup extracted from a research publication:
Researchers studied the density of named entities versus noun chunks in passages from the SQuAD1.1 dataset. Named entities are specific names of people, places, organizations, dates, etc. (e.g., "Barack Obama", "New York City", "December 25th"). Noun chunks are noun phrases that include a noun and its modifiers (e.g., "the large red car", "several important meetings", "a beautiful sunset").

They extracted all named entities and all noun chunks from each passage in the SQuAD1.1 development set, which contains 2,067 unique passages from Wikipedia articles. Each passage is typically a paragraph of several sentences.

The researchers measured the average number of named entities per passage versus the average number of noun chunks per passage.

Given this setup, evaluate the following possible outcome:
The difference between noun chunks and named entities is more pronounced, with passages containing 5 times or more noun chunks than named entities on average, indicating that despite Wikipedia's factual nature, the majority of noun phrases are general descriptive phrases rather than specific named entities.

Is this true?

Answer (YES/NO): NO